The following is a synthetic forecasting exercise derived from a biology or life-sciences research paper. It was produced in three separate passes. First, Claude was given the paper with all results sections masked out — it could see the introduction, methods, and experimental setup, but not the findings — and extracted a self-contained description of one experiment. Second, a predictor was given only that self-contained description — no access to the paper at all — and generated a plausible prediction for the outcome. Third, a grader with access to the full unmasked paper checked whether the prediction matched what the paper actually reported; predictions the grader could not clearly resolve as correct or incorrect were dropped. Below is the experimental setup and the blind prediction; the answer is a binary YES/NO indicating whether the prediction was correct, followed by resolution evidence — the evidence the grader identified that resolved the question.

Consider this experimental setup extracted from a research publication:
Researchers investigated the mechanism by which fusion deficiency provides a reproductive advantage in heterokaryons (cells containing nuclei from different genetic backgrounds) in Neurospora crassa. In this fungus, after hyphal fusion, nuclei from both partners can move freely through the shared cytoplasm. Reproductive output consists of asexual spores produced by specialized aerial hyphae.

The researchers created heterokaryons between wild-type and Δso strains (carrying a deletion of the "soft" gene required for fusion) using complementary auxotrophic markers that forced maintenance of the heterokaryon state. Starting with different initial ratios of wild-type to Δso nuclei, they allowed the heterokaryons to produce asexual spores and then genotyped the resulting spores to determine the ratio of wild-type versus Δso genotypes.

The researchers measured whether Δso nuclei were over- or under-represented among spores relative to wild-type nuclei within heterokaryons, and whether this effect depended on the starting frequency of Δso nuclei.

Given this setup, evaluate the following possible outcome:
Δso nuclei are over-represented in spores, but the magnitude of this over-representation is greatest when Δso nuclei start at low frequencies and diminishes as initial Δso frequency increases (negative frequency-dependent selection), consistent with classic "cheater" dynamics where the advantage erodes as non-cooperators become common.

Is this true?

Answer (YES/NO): YES